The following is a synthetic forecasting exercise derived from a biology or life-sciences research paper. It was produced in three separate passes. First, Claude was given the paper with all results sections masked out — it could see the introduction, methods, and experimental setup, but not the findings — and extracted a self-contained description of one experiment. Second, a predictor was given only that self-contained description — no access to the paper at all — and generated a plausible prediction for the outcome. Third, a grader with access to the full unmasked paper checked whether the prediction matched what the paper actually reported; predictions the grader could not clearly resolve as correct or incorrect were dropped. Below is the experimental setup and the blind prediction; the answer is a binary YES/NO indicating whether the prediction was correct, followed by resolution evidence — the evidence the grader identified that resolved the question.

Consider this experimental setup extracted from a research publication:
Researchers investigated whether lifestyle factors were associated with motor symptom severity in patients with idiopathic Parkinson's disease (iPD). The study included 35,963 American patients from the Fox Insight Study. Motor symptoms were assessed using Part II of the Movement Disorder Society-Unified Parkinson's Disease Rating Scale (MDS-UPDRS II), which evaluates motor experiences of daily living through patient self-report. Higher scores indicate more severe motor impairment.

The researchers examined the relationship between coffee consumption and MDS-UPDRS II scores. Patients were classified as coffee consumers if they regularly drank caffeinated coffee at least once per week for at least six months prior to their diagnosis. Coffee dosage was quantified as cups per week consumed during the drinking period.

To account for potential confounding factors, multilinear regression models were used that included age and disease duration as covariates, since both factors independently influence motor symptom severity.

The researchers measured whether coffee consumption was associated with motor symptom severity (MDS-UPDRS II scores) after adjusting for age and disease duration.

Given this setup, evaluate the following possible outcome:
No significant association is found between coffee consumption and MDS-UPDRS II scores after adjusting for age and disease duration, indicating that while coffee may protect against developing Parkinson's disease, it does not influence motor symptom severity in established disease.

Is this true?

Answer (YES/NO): NO